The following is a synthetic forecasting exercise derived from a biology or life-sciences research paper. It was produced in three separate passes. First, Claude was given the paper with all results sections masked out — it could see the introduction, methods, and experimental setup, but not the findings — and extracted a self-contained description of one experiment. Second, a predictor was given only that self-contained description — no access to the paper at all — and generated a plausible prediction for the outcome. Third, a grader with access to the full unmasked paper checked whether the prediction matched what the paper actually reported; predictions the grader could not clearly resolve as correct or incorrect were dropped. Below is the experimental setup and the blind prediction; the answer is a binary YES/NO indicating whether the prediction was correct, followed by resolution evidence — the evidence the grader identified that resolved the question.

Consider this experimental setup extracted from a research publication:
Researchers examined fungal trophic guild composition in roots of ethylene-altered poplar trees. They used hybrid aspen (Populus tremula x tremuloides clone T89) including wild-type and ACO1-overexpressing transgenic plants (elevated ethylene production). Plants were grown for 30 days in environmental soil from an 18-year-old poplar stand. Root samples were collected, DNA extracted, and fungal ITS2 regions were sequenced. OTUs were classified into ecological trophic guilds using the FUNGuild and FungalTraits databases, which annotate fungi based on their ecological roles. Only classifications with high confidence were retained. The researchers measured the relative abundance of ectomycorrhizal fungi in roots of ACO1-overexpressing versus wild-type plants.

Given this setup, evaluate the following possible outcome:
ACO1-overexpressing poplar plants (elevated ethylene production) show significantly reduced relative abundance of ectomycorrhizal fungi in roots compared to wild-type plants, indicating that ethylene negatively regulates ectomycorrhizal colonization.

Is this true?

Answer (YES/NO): NO